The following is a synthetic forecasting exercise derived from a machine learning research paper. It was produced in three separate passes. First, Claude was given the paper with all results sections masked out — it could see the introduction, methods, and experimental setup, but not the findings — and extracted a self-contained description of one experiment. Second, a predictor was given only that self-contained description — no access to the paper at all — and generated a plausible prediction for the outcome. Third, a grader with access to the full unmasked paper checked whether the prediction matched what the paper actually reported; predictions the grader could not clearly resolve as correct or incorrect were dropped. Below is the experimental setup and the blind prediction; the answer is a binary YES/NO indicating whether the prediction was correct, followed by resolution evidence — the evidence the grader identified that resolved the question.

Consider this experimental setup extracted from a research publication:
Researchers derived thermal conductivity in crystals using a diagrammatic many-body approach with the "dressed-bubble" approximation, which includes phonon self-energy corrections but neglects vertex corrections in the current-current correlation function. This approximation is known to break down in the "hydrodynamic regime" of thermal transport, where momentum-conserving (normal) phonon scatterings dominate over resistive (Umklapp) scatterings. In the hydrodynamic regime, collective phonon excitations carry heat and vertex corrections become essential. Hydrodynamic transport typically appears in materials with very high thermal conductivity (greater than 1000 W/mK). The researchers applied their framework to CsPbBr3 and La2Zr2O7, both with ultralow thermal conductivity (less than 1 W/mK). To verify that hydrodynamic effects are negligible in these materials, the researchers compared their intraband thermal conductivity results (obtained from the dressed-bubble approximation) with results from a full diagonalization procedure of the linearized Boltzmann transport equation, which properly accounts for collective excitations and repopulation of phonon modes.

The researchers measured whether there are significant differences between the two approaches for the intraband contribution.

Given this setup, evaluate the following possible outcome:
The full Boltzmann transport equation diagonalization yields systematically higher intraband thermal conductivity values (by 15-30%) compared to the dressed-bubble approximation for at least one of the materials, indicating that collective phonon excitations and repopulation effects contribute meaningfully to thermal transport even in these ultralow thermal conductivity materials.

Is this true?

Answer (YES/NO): NO